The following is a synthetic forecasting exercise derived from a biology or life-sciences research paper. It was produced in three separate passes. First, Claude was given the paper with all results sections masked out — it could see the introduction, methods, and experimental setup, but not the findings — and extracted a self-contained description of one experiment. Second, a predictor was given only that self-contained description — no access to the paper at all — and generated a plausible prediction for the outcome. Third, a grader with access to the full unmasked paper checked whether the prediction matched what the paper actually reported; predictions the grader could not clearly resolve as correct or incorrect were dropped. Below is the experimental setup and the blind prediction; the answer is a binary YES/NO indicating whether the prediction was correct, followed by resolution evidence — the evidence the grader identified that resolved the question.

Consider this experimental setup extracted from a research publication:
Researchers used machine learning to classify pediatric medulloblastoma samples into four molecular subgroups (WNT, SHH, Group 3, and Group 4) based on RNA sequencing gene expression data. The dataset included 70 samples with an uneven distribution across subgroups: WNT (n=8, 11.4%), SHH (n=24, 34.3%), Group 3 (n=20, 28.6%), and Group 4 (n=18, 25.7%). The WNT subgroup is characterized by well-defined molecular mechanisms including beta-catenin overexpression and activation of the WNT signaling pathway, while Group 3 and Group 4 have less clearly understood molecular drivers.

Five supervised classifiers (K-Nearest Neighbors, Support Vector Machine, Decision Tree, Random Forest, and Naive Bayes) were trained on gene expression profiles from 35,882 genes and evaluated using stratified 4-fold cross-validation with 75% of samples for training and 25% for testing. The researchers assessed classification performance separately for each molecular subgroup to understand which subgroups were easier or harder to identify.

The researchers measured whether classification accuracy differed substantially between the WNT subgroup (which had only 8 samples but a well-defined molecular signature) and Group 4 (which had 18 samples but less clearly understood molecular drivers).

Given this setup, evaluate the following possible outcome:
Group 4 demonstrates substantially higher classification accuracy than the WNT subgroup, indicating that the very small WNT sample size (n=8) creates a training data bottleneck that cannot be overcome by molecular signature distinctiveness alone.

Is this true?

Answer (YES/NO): NO